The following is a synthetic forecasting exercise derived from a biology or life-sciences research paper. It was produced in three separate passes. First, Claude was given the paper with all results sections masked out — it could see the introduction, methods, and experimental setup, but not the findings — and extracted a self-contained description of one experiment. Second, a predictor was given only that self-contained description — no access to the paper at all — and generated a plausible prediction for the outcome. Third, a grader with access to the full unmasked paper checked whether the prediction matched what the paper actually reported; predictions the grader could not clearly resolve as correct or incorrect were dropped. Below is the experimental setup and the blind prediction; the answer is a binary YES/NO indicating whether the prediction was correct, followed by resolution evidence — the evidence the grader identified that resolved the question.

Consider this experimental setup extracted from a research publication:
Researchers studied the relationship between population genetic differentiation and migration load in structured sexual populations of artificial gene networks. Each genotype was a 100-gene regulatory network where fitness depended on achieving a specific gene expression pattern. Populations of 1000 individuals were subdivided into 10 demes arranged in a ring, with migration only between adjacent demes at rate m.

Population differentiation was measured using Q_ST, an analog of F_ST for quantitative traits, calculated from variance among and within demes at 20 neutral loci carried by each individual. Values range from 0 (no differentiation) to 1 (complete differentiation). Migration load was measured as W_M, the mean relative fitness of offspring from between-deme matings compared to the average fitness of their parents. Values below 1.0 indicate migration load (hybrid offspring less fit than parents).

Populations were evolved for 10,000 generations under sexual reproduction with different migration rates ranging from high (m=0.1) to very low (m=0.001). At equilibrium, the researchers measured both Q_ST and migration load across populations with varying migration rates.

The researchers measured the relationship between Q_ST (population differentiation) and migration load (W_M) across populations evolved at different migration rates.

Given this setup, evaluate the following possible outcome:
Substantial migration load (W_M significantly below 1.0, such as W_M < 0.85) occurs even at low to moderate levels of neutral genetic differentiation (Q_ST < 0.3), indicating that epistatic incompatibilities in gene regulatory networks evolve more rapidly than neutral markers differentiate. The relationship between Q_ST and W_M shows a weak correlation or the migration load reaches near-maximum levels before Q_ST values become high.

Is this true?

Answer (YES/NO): NO